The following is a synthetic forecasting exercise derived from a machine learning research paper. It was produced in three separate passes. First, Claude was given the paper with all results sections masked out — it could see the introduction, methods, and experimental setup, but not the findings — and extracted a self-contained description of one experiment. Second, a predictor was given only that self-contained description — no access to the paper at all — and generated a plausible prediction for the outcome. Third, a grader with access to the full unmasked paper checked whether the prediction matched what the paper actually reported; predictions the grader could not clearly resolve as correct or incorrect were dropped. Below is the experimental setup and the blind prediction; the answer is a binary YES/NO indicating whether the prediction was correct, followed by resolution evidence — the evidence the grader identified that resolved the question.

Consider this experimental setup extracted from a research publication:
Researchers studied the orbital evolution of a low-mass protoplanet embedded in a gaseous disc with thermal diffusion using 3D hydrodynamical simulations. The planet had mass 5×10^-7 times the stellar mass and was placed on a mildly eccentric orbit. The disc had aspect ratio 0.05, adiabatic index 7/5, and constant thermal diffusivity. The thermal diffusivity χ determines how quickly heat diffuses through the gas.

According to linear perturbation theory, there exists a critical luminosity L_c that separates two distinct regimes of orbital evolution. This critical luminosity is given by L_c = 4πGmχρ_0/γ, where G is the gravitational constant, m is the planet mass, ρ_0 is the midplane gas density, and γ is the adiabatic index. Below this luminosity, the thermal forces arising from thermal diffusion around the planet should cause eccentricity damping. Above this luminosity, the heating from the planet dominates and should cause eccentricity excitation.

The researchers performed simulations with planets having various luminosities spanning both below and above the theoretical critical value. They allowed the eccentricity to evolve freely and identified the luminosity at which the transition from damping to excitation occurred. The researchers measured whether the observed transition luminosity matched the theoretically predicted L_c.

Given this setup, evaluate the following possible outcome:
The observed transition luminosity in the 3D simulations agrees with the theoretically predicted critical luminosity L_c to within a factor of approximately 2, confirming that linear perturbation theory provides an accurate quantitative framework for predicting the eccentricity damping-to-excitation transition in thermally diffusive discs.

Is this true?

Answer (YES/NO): YES